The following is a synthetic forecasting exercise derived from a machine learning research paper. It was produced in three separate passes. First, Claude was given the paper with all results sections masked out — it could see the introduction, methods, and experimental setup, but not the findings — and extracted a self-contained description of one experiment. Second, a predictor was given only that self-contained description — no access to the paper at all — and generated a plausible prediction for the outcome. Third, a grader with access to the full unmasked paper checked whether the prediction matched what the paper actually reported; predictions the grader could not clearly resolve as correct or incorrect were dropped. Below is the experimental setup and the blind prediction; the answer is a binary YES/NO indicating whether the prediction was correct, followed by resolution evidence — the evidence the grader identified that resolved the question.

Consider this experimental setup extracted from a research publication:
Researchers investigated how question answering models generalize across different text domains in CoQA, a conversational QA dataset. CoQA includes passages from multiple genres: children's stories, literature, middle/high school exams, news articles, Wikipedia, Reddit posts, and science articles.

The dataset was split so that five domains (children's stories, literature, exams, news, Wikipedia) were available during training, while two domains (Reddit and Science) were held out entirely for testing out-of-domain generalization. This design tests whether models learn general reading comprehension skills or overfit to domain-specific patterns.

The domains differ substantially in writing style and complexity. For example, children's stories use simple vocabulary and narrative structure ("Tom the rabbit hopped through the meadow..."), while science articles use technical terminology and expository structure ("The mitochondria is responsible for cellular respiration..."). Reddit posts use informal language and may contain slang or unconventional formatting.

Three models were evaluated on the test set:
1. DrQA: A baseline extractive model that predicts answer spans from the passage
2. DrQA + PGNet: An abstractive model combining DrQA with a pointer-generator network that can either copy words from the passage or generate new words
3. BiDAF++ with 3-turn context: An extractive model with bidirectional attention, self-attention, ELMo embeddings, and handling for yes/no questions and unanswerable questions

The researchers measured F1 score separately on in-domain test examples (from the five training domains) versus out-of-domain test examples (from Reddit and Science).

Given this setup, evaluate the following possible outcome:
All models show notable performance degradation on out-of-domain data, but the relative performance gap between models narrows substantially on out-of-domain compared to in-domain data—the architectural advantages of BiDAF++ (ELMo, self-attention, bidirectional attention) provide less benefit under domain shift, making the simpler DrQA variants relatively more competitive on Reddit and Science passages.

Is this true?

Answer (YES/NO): NO